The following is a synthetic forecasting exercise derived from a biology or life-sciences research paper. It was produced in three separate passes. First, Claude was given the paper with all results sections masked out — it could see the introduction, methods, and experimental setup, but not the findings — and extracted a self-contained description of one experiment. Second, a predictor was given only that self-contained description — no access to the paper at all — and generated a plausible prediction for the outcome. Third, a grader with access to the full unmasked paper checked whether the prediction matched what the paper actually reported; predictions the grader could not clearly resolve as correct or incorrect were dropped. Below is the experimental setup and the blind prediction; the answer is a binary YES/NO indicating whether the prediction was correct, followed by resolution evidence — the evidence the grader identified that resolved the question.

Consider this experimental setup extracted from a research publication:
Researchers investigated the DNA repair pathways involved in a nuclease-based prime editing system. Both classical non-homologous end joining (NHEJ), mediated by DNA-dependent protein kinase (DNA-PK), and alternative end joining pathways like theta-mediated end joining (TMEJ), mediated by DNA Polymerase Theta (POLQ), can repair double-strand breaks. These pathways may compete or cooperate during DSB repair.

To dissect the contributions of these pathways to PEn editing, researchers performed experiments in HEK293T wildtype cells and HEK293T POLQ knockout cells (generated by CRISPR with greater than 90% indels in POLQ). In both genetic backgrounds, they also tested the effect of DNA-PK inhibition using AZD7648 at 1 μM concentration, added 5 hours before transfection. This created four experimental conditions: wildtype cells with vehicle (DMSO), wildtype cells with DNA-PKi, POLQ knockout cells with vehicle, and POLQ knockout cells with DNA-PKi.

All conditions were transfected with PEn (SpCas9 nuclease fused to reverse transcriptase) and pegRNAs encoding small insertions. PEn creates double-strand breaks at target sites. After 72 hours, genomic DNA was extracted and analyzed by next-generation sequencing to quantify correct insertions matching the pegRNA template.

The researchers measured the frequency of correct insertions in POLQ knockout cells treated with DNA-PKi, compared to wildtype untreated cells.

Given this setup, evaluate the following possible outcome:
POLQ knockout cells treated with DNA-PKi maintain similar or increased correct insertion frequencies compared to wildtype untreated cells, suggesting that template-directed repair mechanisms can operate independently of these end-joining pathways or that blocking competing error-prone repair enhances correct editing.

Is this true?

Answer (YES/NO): YES